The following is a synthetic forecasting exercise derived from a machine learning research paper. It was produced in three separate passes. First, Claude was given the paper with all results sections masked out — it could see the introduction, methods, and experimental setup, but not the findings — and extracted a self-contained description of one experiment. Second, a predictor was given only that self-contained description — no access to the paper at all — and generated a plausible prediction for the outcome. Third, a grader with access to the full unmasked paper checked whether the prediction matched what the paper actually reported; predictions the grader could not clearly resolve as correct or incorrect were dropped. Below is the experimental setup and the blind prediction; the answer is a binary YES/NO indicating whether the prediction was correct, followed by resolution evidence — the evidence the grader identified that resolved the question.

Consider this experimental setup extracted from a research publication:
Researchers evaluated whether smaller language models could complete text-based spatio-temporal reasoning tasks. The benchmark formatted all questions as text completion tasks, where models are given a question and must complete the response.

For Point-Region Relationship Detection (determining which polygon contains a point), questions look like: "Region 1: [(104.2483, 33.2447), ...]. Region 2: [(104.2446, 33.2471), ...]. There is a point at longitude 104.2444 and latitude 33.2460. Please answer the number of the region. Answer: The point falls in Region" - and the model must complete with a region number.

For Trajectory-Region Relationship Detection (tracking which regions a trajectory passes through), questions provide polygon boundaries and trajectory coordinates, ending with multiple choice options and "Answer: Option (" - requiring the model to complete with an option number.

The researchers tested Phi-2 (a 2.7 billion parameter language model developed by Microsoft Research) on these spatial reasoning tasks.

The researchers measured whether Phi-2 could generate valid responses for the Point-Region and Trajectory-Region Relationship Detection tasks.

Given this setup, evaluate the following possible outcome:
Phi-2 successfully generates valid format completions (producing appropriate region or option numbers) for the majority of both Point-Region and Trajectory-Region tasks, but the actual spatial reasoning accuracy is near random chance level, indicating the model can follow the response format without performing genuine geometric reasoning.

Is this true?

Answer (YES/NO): NO